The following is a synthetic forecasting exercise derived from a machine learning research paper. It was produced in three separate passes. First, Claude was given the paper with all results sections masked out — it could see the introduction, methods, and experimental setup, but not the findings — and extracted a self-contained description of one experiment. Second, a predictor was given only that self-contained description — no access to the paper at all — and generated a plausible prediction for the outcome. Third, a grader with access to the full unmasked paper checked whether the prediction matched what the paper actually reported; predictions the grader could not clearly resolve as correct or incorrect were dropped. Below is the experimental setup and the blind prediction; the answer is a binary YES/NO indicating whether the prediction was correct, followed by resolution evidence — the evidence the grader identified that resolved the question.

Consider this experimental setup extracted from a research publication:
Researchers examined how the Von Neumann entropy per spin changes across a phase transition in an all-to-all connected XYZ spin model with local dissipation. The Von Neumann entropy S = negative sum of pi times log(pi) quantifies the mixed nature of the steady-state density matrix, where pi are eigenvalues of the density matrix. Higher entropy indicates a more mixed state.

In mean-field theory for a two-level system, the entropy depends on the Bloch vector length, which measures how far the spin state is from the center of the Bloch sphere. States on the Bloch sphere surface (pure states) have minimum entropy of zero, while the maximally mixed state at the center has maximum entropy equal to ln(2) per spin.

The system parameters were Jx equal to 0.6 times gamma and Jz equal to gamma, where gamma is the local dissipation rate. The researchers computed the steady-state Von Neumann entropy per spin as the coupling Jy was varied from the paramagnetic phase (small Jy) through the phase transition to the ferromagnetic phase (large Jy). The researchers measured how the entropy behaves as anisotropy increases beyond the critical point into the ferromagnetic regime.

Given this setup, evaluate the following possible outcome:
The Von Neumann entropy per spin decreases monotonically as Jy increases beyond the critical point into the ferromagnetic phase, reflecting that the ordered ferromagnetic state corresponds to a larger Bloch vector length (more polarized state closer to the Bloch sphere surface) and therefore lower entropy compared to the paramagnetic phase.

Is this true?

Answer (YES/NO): NO